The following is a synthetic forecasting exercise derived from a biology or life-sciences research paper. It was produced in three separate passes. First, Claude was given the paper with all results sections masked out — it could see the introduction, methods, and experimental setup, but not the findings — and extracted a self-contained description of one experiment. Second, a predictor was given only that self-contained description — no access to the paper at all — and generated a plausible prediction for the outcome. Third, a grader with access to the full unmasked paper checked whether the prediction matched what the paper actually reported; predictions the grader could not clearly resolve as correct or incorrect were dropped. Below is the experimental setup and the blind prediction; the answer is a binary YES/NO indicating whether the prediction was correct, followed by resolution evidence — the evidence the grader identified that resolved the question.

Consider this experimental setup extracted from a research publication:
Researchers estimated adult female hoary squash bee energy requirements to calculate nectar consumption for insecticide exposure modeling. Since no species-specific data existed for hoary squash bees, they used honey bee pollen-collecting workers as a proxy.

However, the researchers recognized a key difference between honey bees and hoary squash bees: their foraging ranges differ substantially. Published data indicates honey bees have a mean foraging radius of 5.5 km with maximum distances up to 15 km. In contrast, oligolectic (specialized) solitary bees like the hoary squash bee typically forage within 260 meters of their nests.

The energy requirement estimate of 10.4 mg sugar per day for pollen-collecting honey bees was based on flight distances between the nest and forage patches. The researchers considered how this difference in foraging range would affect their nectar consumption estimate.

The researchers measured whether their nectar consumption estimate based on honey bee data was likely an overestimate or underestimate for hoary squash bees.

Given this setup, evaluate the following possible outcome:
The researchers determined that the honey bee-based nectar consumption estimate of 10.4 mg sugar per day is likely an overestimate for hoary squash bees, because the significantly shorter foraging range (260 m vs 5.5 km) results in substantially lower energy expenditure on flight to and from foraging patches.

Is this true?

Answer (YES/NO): YES